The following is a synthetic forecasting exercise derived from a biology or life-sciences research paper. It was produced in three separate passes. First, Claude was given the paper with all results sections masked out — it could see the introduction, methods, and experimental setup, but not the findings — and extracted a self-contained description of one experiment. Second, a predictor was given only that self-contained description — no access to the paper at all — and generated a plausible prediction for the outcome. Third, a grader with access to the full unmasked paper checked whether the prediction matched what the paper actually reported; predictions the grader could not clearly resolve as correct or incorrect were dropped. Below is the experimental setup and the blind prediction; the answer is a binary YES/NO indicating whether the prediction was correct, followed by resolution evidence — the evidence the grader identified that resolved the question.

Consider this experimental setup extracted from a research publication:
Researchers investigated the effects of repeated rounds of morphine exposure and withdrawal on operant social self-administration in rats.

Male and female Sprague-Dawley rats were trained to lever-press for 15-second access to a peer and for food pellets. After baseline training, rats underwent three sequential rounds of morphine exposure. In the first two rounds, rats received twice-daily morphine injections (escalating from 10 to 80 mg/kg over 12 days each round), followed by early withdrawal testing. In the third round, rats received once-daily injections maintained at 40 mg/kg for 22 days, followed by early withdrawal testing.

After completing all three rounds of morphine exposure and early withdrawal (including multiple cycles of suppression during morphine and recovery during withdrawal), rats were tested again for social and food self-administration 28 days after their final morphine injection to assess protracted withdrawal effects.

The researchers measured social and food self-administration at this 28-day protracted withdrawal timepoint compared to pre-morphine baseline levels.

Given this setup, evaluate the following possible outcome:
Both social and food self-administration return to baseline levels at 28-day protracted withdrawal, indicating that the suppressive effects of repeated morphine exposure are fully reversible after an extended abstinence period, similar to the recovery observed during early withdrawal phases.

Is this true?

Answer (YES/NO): NO